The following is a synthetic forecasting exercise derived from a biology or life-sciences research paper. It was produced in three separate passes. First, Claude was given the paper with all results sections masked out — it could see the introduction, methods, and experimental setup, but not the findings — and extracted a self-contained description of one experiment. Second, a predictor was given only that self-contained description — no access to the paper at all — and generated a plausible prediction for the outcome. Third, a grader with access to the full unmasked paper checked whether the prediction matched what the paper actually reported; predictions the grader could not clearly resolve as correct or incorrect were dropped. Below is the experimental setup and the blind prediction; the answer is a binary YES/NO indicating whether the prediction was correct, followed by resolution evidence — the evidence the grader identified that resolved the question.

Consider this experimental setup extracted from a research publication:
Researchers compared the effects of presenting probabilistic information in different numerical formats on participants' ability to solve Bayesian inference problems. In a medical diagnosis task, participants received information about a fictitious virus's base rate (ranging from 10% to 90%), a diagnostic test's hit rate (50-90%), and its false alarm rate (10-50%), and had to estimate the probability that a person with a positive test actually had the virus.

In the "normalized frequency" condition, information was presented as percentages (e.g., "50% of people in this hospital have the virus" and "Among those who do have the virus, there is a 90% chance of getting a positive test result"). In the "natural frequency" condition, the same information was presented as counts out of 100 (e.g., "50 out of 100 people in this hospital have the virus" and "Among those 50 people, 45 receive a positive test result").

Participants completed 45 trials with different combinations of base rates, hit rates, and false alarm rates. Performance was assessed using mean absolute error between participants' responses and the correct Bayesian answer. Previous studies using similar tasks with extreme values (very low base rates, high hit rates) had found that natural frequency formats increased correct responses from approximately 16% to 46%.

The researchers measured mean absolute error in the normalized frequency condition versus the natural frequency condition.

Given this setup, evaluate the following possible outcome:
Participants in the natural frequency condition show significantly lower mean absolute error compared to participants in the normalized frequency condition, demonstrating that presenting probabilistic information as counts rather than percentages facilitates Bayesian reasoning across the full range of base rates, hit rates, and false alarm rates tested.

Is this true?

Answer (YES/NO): YES